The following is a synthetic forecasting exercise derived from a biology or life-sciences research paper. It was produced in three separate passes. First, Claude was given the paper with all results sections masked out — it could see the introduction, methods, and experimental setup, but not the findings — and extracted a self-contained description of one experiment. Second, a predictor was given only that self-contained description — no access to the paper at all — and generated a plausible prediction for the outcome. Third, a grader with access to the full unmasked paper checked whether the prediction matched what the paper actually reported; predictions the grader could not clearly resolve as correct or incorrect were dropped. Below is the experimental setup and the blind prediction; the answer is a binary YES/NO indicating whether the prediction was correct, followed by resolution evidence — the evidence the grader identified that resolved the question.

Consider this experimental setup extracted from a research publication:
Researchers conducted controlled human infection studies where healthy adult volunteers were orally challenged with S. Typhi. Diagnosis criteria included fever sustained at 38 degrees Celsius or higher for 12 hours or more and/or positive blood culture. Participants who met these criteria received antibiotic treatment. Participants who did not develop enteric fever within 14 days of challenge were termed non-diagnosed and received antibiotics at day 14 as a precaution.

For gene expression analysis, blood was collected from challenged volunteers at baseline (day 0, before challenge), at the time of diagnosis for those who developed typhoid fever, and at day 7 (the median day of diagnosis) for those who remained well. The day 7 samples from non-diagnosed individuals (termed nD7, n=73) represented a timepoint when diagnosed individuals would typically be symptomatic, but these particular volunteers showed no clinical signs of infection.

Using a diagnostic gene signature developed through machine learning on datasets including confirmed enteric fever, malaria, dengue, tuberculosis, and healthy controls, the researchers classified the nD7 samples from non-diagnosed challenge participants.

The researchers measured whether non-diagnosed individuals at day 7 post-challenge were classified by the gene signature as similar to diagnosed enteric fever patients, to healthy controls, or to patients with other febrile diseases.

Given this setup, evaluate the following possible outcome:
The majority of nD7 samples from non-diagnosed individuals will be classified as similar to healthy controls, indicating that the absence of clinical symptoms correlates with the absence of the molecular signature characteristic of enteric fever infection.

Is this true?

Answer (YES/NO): YES